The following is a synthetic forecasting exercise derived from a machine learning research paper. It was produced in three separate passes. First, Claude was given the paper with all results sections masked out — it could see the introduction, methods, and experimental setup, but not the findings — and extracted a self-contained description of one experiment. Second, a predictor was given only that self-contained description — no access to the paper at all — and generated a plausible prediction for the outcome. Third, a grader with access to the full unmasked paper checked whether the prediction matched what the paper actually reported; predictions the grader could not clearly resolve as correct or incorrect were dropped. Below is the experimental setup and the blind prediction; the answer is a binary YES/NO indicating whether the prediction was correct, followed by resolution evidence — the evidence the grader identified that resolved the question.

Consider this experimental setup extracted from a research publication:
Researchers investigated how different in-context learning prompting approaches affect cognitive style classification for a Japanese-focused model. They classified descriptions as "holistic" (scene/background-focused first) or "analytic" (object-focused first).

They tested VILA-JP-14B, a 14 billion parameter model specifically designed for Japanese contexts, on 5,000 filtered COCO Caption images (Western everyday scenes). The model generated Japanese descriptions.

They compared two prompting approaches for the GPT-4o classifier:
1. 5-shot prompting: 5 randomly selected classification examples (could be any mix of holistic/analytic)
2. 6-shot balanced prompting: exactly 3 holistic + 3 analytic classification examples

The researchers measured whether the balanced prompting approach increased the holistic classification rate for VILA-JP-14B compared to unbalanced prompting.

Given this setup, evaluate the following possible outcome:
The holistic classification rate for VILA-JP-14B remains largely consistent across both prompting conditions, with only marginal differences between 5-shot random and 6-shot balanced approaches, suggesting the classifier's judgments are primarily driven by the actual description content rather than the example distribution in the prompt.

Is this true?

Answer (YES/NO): NO